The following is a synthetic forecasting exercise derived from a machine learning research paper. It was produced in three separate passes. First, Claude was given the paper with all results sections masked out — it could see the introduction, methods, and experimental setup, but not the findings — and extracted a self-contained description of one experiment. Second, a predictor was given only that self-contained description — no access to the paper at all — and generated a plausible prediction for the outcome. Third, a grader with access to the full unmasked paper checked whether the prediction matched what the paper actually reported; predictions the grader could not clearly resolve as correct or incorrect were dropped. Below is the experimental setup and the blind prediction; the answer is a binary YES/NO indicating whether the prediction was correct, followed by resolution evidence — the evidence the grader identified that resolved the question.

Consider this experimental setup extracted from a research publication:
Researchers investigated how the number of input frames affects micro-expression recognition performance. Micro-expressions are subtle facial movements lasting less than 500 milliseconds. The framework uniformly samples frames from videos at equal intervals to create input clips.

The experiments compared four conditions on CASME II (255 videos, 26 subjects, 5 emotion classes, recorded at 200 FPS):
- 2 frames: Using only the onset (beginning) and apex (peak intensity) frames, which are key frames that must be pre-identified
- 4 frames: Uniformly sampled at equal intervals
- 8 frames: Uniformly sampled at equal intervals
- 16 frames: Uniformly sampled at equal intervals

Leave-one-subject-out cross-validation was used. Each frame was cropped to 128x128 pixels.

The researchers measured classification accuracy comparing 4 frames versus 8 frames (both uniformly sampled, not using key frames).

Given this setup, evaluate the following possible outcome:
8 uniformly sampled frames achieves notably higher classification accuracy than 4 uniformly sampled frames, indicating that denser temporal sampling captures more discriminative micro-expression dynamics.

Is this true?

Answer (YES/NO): YES